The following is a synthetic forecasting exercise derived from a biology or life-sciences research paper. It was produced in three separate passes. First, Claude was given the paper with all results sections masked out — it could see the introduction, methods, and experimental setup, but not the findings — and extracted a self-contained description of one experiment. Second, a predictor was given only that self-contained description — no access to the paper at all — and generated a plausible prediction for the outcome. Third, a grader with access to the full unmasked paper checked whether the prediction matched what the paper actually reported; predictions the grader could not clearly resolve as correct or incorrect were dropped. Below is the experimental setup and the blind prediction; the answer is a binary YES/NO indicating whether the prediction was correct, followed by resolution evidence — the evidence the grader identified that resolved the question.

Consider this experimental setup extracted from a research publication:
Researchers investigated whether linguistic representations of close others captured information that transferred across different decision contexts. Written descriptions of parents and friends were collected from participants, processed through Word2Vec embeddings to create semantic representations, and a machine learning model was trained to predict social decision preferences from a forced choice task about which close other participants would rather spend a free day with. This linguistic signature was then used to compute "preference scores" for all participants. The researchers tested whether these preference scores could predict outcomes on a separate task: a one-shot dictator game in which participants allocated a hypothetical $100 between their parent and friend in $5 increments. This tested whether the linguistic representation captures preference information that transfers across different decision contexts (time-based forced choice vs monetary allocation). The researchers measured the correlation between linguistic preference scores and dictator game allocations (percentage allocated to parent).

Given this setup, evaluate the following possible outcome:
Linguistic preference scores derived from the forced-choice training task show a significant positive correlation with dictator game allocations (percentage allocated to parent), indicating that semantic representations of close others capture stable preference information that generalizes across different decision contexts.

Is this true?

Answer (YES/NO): YES